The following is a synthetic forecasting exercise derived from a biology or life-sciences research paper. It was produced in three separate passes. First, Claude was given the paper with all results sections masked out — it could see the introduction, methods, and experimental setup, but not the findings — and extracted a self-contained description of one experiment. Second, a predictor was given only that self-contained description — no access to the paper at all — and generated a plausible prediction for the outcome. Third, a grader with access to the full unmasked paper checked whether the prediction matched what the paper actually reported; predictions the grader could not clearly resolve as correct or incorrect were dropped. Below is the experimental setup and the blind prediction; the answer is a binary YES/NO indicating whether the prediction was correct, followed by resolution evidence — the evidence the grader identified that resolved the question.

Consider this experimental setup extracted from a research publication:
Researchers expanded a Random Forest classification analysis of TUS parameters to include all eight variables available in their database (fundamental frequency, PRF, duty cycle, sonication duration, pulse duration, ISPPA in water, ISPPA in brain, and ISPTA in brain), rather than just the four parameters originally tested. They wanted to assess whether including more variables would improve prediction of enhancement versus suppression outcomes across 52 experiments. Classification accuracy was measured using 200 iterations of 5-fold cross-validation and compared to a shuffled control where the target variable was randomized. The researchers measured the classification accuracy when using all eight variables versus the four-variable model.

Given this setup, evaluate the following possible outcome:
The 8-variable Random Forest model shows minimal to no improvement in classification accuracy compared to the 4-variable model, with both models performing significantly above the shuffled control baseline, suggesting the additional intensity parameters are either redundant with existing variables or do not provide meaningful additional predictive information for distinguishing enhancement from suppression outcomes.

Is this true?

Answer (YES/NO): NO